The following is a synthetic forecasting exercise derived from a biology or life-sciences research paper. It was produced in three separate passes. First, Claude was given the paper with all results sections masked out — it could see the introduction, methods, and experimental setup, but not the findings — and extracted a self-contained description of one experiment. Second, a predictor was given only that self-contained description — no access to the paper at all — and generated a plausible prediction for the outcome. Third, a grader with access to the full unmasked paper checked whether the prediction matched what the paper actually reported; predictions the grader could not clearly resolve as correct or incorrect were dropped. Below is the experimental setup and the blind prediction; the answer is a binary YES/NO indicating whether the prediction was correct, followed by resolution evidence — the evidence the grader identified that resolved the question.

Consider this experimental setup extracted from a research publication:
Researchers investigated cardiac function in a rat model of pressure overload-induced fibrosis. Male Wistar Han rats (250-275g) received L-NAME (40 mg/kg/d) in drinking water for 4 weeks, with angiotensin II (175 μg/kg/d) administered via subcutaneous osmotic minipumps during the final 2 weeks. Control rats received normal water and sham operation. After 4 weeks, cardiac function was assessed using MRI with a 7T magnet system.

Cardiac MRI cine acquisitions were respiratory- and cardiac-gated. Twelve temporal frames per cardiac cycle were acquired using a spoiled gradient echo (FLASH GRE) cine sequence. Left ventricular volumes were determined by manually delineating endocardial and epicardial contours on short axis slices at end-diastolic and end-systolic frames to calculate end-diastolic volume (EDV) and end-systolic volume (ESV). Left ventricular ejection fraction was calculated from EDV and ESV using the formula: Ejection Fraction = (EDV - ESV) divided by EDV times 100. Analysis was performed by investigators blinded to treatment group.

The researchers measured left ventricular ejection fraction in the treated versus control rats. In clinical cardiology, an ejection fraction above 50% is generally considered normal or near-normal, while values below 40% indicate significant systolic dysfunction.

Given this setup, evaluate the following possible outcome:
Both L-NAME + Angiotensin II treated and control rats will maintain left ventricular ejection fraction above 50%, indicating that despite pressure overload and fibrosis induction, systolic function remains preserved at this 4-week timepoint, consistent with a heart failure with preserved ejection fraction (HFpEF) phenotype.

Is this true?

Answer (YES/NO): YES